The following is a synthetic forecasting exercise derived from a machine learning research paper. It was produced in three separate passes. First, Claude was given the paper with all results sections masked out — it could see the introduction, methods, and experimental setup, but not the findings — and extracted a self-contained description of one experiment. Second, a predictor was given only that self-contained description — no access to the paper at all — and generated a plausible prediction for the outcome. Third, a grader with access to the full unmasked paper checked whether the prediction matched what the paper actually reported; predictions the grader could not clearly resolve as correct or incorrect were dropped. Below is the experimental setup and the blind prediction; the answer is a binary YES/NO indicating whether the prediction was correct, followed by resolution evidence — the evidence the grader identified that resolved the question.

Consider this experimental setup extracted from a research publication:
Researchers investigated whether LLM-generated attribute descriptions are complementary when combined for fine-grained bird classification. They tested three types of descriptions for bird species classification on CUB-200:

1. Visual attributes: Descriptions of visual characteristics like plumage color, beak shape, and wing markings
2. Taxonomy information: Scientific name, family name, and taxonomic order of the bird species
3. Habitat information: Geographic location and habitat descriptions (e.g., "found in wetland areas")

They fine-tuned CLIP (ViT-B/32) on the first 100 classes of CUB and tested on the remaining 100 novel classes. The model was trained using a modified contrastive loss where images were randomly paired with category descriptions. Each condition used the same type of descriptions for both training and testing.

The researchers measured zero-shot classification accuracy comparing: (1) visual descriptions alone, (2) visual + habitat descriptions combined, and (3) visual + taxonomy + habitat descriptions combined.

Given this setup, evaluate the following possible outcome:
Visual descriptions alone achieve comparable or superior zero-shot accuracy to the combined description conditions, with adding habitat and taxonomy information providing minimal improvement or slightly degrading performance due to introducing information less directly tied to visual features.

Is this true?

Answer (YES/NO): NO